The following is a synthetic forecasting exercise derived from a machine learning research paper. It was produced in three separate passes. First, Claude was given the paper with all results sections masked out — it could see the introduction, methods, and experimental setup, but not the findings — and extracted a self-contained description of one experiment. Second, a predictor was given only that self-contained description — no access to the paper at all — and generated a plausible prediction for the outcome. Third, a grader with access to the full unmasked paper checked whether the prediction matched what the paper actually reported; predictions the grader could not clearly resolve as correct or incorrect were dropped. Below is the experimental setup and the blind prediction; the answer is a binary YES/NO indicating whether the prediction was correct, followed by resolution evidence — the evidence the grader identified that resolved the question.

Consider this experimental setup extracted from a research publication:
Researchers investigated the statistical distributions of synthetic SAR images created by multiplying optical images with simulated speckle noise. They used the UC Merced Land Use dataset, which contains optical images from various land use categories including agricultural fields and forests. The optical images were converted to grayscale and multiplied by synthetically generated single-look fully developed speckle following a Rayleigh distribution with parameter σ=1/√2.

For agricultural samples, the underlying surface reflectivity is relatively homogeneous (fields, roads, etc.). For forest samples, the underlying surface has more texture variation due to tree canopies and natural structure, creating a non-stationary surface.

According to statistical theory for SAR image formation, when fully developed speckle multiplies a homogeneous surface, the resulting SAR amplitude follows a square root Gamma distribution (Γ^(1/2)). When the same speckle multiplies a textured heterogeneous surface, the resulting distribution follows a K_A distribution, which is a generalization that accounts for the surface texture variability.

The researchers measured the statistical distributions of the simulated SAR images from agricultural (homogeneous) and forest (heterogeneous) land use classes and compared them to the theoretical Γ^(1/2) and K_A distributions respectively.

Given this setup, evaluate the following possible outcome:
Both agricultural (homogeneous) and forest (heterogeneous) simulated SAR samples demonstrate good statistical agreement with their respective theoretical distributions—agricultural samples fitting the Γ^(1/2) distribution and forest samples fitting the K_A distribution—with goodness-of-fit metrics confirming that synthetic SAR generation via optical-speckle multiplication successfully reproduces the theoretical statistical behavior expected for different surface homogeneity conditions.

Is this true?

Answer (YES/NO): NO